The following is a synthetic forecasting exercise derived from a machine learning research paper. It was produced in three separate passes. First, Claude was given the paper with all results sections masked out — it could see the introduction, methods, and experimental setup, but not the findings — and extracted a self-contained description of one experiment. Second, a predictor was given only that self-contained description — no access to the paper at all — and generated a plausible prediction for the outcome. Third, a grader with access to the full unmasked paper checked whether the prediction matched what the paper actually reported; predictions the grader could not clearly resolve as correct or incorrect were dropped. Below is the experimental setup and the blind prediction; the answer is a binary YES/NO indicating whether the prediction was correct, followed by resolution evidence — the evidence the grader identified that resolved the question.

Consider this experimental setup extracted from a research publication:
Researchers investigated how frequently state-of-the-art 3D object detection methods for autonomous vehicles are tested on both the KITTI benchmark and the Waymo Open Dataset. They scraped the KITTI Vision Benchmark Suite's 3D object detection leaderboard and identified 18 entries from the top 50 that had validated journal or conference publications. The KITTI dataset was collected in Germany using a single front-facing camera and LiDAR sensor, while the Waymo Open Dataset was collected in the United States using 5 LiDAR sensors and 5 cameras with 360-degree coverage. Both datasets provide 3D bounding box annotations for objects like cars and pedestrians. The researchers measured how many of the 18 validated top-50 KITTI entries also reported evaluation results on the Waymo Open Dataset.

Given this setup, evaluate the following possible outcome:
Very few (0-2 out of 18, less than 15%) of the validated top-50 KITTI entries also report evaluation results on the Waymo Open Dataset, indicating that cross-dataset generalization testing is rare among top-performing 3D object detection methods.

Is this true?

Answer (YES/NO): NO